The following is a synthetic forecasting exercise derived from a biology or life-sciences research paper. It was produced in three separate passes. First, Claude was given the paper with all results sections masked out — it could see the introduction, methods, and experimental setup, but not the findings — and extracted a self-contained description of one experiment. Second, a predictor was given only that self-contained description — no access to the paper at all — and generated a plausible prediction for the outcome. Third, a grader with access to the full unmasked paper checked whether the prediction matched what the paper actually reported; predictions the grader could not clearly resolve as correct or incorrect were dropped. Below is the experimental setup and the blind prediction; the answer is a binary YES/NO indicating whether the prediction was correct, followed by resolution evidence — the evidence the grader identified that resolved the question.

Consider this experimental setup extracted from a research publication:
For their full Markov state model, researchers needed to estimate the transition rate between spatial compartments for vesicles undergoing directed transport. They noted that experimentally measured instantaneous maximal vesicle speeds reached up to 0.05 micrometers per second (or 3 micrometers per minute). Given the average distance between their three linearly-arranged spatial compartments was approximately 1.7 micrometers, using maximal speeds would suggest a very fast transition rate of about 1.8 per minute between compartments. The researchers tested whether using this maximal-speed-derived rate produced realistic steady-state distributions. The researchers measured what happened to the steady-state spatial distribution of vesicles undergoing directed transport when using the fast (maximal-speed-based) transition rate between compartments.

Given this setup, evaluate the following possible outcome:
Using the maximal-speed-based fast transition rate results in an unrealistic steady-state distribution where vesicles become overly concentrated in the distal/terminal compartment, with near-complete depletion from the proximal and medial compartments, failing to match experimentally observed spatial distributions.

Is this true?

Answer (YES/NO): YES